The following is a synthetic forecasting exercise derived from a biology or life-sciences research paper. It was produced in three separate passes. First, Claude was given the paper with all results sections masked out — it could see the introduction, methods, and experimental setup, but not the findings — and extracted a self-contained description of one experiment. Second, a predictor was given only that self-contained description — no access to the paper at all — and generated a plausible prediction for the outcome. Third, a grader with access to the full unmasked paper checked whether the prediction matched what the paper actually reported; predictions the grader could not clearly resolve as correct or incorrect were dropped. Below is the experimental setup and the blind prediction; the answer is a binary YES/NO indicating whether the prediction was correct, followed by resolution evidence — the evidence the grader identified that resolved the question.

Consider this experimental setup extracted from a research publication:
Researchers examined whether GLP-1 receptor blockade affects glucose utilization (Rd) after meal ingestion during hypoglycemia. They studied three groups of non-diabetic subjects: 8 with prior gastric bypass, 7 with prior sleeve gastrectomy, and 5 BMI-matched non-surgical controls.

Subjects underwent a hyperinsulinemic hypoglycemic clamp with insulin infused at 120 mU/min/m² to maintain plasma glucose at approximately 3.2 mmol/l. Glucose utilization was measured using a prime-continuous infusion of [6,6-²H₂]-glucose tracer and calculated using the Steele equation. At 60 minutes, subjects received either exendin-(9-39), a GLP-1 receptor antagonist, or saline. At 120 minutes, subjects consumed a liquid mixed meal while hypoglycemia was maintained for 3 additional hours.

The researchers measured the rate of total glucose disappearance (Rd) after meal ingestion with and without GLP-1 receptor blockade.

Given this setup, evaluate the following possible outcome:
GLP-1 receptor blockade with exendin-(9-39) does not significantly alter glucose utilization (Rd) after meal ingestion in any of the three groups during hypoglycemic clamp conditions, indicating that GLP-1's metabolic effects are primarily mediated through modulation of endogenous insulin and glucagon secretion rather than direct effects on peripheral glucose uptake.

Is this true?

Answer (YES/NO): YES